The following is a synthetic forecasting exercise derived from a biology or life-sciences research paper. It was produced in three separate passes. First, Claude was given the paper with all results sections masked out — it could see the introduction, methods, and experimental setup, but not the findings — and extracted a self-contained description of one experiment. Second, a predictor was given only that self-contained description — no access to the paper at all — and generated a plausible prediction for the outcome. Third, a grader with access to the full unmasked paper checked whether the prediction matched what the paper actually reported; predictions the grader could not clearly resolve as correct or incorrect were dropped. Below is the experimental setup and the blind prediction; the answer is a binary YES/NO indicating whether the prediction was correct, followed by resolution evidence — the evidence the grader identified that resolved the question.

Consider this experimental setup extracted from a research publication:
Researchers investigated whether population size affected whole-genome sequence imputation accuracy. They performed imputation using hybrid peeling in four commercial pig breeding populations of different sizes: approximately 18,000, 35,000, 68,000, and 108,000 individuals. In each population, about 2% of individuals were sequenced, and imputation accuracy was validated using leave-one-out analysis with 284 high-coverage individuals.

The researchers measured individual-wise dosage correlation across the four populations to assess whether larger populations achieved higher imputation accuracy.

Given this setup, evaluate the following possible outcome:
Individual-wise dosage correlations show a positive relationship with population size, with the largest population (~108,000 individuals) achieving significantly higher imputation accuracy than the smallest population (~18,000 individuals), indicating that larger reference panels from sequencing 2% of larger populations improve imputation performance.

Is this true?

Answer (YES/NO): NO